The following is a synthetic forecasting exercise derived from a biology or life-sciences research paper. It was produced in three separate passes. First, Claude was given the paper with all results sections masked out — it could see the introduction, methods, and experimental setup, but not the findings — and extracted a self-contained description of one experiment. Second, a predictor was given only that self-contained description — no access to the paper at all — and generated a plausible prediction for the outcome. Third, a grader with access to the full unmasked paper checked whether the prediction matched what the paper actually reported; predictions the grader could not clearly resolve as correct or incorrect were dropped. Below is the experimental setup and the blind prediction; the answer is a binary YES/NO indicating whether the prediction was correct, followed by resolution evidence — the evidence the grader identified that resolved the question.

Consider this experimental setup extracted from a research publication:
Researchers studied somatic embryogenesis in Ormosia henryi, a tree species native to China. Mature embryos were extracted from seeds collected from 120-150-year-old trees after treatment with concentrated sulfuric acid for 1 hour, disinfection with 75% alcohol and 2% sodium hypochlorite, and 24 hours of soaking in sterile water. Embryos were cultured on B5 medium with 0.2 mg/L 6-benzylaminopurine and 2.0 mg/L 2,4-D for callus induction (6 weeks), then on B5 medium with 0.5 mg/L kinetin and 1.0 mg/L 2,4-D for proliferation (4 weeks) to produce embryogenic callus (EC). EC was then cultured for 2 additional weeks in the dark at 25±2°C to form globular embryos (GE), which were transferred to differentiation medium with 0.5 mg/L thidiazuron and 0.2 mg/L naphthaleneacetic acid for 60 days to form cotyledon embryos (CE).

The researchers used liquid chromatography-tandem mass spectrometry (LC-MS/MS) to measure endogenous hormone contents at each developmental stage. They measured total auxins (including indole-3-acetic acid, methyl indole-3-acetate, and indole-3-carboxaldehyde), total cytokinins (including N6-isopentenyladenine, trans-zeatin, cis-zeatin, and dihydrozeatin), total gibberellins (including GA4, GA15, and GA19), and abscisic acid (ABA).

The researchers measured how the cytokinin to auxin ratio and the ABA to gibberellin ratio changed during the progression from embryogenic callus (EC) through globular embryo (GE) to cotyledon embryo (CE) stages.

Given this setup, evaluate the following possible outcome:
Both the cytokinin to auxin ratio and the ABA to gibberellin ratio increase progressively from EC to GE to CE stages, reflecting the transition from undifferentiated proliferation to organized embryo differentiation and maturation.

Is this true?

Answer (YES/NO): NO